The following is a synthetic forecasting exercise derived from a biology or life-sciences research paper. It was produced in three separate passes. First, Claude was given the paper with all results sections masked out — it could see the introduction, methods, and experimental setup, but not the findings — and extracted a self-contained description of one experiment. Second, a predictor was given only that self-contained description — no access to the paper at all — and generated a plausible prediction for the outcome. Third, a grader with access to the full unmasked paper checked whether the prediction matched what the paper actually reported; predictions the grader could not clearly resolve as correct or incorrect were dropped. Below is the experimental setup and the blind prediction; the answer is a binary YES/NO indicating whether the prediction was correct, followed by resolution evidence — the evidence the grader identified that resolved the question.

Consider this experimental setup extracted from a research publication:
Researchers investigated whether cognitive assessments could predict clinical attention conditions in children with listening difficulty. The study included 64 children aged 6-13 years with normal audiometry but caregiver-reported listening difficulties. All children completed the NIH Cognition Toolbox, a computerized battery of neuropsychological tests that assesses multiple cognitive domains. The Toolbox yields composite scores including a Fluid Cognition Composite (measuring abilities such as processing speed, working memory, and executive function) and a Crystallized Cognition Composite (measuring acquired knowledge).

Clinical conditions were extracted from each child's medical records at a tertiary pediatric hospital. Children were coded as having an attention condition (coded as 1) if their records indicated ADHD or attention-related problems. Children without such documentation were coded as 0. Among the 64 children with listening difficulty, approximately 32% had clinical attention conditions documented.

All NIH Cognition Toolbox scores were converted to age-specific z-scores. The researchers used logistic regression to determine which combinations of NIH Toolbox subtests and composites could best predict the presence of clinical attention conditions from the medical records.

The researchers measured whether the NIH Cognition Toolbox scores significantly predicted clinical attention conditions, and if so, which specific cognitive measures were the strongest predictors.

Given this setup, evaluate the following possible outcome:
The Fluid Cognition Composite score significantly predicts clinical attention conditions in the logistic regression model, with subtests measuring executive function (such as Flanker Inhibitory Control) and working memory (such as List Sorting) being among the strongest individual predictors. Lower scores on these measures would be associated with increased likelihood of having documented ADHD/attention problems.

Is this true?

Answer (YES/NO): NO